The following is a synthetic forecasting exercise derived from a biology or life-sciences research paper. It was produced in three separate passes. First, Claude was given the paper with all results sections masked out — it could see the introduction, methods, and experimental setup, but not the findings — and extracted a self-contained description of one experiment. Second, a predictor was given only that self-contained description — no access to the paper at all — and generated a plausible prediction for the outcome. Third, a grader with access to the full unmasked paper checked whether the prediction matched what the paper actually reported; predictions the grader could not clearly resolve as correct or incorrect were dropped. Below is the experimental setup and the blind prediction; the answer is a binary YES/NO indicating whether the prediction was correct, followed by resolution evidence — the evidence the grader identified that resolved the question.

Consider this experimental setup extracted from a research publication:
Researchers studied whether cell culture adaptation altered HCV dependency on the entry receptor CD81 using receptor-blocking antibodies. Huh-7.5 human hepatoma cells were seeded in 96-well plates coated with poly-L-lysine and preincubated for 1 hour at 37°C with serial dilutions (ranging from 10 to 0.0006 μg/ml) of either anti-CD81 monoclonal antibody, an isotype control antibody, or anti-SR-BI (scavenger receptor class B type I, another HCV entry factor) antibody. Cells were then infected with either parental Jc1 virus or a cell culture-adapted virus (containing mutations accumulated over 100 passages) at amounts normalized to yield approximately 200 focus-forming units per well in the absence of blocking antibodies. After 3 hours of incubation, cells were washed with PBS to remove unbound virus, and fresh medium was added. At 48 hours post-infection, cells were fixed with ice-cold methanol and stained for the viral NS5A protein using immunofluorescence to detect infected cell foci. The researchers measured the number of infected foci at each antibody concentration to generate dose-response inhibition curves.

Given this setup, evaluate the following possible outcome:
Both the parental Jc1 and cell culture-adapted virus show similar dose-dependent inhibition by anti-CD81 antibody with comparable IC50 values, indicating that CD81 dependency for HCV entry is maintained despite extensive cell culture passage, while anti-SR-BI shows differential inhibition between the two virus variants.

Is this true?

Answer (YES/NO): YES